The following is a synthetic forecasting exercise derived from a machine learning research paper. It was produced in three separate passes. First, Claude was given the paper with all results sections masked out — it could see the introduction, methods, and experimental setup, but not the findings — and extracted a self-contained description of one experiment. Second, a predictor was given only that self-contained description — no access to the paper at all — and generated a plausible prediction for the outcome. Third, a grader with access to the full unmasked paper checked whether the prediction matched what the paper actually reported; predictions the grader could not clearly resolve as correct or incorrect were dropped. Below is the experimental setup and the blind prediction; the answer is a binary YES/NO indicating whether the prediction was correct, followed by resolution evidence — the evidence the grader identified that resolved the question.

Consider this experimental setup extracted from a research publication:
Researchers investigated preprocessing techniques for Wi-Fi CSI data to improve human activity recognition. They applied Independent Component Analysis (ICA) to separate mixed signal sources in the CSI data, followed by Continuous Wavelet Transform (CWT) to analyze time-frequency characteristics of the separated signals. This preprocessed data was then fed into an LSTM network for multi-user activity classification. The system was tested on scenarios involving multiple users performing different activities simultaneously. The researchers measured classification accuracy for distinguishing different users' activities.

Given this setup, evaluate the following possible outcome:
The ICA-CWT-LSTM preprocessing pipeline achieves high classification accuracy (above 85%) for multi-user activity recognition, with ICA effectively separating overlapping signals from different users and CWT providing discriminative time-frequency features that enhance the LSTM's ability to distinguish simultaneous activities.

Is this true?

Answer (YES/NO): YES